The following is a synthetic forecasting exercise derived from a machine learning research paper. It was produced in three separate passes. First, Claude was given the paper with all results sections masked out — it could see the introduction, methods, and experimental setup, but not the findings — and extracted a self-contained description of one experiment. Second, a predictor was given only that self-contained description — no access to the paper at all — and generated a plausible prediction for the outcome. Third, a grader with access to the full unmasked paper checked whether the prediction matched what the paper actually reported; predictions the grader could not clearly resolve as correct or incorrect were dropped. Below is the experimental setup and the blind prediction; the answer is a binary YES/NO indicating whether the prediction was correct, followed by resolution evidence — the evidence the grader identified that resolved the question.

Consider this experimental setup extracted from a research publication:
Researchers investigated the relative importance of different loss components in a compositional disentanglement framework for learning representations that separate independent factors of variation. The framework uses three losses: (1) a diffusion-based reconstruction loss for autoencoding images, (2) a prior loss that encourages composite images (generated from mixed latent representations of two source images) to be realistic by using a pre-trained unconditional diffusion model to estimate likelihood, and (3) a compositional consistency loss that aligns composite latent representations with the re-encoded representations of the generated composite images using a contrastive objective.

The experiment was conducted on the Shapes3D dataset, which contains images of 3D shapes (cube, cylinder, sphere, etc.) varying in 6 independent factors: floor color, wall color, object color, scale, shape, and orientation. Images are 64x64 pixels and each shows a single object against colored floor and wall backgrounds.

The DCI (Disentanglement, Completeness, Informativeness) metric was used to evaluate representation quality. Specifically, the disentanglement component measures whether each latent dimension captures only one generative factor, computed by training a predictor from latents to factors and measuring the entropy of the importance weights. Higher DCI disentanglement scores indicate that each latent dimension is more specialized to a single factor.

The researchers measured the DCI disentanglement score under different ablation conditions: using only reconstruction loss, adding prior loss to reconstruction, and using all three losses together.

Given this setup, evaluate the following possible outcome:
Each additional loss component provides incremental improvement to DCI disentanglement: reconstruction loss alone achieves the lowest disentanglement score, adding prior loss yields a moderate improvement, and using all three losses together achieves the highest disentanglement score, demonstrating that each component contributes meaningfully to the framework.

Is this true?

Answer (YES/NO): YES